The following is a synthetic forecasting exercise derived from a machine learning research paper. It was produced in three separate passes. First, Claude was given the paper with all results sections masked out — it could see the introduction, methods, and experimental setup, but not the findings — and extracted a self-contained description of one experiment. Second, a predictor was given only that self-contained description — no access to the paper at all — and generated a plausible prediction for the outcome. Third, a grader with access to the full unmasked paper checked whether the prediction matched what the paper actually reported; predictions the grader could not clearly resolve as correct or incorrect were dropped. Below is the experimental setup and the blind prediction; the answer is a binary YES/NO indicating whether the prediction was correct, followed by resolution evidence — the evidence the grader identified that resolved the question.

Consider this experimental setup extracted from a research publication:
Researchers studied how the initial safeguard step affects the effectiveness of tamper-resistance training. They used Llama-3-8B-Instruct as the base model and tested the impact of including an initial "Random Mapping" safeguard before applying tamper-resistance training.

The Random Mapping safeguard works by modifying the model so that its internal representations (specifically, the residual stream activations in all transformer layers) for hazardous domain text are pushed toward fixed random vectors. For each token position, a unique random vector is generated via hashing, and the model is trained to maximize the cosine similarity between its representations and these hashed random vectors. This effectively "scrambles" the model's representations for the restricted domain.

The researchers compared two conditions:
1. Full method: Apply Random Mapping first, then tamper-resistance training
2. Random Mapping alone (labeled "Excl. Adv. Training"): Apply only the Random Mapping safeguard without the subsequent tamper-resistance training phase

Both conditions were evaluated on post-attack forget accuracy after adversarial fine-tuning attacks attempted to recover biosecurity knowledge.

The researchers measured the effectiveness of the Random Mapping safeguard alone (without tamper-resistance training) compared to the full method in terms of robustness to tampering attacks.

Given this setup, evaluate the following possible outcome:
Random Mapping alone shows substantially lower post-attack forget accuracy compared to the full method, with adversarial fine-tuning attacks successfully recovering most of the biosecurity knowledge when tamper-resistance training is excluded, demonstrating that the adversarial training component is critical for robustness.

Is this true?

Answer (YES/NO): NO